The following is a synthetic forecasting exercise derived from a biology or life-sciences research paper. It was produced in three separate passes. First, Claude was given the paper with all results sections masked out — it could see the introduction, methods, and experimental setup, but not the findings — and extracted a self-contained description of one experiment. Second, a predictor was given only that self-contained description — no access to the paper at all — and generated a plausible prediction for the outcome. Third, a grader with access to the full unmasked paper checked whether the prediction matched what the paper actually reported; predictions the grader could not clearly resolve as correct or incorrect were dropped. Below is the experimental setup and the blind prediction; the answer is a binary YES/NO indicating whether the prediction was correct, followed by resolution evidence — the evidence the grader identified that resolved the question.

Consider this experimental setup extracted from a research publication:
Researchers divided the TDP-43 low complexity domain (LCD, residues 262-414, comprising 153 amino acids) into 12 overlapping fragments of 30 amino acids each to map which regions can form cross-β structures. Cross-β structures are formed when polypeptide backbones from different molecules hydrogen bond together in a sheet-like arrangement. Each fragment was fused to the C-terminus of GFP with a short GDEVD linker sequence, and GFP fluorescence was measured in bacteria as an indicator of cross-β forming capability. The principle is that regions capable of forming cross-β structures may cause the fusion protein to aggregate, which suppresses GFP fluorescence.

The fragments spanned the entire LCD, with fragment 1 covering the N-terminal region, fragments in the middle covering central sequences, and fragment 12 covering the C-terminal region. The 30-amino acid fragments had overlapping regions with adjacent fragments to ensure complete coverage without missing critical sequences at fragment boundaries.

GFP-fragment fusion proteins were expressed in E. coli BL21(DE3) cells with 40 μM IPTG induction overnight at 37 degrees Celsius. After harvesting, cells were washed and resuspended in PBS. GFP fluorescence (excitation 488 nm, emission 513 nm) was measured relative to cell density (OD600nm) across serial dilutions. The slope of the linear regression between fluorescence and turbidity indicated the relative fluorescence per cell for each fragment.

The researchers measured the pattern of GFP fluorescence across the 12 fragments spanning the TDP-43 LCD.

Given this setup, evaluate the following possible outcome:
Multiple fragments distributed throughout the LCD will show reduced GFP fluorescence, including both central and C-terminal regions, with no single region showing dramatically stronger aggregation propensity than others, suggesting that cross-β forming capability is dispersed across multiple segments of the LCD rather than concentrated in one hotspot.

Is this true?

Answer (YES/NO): NO